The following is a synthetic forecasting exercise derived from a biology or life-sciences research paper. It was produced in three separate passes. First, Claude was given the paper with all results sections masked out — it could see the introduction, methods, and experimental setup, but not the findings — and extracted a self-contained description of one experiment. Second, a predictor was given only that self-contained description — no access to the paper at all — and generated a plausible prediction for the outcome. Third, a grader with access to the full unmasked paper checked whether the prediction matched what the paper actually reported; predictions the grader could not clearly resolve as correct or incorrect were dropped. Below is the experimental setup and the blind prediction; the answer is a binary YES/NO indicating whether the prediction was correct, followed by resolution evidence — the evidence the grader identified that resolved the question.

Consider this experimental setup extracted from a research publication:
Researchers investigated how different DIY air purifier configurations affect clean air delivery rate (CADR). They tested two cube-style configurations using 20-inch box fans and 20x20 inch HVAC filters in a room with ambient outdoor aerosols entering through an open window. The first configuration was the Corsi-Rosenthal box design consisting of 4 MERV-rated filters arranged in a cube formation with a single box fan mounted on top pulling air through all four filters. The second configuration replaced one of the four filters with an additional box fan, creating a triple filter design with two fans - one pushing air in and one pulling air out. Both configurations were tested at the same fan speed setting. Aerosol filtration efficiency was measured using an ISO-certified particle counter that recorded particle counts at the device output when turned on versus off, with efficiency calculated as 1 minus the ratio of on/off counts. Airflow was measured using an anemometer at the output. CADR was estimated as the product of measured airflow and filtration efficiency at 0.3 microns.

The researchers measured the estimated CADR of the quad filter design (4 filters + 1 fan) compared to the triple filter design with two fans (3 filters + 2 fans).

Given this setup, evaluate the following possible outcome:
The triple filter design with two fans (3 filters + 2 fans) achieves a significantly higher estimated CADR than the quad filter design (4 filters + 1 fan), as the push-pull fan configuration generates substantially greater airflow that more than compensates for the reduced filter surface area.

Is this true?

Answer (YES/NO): YES